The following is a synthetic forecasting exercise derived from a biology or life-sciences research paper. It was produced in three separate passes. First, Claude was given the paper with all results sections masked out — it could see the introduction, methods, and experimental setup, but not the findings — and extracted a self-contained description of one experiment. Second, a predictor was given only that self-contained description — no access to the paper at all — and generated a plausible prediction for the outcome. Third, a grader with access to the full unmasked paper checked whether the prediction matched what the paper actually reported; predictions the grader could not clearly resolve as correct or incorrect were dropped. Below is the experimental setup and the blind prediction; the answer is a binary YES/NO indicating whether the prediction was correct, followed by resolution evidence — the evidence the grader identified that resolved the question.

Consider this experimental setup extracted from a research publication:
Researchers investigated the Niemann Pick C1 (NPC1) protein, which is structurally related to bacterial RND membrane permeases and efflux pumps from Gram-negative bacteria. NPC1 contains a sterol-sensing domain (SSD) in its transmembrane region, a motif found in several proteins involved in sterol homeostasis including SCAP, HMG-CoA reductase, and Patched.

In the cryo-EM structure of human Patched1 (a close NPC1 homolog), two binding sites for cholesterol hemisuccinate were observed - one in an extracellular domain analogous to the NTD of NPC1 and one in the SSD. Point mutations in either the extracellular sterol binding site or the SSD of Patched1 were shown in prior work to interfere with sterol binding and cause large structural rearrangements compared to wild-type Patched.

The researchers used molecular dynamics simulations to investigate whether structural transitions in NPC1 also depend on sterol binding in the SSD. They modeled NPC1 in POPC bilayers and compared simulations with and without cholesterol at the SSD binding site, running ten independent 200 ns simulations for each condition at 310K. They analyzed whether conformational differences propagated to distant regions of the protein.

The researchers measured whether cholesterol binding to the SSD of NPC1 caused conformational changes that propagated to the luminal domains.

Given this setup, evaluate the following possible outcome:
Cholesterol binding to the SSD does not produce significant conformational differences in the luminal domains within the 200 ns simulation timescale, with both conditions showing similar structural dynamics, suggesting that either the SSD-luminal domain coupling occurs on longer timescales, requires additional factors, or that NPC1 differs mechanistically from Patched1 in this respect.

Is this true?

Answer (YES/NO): NO